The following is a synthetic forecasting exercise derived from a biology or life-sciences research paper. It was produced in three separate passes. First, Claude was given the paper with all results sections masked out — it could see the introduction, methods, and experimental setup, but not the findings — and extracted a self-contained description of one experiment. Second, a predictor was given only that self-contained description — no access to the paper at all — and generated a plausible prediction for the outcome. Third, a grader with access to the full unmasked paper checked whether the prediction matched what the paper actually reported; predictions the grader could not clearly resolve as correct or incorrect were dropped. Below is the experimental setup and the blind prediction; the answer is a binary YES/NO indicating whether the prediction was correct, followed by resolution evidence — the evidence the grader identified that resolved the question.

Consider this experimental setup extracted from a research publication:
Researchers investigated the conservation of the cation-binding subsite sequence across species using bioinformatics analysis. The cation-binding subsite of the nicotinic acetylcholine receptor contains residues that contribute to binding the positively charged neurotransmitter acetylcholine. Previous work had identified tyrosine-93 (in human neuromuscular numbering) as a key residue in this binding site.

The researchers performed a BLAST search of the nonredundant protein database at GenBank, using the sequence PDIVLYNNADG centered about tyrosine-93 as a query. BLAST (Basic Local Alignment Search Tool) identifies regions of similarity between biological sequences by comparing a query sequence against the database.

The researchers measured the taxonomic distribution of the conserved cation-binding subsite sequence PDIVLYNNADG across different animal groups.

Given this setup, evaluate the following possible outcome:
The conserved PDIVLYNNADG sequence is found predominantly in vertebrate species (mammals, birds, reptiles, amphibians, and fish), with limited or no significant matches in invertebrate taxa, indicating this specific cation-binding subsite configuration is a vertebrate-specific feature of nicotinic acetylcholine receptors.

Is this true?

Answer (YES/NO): NO